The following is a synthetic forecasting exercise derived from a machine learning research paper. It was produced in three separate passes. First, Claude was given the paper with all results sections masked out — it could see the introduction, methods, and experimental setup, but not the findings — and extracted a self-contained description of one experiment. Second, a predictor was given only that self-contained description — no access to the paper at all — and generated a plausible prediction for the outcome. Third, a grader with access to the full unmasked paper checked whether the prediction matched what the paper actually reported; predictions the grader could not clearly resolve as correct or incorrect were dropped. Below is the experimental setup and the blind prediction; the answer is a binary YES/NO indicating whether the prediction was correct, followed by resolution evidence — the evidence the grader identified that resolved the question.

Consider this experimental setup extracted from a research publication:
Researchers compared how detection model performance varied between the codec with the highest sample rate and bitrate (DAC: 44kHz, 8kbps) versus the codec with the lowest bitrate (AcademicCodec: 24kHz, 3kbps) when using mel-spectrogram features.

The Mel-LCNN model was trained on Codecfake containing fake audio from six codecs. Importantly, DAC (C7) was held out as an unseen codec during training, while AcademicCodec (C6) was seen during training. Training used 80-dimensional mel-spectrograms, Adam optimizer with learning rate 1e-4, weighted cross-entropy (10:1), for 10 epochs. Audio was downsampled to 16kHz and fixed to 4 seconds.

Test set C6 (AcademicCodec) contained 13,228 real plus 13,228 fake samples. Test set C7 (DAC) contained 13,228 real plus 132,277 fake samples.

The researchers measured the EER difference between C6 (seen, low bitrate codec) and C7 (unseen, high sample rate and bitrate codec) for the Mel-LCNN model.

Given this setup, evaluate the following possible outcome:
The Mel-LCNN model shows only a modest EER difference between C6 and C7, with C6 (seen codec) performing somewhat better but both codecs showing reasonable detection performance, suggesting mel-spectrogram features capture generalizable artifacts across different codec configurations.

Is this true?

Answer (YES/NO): NO